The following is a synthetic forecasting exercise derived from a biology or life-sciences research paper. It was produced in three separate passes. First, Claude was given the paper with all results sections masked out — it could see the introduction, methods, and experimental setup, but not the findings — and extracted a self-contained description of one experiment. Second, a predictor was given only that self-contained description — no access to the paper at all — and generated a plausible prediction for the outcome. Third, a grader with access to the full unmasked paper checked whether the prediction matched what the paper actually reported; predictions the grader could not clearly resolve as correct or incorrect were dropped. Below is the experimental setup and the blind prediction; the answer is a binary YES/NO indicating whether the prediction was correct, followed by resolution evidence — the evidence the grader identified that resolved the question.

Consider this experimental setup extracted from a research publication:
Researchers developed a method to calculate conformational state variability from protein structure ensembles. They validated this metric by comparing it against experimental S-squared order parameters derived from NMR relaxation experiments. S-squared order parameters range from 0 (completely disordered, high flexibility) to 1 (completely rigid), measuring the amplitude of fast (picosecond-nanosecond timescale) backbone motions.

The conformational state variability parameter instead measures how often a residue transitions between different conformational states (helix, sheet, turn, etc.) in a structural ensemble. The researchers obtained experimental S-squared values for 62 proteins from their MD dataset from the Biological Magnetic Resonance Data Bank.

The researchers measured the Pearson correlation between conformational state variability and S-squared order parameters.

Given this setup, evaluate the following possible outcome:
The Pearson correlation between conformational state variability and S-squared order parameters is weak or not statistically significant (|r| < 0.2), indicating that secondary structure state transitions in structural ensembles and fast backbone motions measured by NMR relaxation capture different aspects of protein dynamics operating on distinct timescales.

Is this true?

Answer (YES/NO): NO